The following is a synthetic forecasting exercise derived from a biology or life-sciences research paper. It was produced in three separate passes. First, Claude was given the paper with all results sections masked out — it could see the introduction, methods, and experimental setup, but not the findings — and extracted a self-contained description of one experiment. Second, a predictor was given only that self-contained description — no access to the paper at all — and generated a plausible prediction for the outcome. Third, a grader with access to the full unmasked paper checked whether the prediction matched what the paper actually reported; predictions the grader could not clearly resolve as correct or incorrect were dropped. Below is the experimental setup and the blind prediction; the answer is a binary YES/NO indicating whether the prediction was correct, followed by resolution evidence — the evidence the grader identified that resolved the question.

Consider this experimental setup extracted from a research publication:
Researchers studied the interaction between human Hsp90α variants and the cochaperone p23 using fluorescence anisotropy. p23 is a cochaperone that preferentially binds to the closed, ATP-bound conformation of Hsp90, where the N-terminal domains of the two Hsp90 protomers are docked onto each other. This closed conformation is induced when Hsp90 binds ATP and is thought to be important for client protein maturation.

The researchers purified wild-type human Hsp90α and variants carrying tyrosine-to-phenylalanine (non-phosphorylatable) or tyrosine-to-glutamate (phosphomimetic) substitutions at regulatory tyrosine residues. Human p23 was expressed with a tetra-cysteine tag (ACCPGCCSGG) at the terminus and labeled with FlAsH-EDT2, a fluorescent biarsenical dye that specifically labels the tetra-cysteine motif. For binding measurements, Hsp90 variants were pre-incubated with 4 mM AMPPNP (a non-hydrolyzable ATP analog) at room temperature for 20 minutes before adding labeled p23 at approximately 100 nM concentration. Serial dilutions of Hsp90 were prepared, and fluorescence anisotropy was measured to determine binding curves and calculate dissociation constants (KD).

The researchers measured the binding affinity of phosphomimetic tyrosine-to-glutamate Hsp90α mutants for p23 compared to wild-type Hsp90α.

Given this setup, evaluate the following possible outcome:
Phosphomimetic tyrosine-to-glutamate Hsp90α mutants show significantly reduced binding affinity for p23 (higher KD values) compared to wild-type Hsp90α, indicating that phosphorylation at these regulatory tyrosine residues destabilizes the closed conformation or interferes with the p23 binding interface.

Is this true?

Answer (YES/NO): NO